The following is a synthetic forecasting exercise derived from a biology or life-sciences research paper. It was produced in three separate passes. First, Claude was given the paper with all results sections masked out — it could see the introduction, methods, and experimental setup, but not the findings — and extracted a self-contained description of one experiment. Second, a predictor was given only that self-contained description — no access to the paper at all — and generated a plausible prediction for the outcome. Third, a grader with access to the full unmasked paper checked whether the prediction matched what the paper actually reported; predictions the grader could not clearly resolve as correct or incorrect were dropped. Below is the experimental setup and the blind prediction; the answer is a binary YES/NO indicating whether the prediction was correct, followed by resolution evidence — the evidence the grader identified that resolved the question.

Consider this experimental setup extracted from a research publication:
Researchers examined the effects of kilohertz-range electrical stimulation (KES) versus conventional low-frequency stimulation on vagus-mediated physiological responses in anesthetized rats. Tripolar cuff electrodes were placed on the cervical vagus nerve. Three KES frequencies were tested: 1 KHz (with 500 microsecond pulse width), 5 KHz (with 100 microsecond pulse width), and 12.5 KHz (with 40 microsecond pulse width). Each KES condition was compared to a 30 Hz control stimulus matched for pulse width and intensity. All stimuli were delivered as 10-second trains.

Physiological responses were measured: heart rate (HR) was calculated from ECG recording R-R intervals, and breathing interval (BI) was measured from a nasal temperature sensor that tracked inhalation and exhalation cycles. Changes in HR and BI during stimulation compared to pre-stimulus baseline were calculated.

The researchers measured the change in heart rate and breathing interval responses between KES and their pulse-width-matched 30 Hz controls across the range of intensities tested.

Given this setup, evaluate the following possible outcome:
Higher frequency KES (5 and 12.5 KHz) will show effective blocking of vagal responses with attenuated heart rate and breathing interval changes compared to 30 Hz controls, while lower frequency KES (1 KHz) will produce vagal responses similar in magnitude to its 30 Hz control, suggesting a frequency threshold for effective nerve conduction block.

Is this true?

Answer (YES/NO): NO